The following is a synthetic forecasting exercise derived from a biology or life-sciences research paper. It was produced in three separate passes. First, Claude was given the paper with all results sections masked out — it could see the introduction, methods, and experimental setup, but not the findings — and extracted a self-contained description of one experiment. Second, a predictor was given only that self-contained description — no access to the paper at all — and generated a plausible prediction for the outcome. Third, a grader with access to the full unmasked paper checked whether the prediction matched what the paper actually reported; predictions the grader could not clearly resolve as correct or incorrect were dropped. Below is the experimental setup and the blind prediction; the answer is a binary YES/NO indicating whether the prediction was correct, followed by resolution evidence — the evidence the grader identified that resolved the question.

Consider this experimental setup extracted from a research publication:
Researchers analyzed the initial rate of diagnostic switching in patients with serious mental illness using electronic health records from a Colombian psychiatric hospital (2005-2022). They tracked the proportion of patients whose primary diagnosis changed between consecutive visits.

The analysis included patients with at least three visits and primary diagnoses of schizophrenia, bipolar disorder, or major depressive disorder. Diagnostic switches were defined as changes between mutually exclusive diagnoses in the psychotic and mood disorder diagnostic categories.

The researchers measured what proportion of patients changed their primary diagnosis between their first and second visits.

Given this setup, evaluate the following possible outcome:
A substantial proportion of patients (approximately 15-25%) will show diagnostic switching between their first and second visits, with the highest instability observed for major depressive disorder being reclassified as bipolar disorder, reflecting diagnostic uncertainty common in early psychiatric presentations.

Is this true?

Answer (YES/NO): NO